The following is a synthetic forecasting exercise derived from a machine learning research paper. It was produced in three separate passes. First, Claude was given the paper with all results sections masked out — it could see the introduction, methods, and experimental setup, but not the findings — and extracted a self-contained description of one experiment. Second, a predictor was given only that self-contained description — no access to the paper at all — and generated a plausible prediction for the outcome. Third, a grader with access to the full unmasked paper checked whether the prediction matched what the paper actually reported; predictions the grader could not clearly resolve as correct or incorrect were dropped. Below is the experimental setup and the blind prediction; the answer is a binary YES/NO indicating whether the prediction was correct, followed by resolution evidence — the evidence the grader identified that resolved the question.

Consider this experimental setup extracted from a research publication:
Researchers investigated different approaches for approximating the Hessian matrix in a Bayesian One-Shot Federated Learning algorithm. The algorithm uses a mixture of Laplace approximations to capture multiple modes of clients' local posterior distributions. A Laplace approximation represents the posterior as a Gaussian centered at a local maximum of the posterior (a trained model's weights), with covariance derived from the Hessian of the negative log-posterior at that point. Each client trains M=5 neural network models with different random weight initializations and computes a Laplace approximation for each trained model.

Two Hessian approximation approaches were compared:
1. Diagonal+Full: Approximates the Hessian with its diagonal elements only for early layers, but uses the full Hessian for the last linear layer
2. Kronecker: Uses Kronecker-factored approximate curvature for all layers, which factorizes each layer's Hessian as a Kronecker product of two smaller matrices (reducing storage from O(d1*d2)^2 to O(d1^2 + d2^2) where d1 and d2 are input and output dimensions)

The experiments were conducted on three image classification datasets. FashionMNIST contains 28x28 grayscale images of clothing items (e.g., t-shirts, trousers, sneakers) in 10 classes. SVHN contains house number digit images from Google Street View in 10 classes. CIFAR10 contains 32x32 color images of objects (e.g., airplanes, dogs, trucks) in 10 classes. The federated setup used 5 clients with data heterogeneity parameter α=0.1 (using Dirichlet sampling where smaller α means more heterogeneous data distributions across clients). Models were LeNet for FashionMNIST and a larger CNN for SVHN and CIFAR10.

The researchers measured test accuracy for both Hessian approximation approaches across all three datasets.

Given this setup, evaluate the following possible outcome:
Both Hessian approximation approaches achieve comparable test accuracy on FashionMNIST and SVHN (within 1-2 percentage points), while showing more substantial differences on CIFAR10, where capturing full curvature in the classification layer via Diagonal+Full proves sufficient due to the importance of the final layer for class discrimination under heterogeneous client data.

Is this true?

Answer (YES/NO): NO